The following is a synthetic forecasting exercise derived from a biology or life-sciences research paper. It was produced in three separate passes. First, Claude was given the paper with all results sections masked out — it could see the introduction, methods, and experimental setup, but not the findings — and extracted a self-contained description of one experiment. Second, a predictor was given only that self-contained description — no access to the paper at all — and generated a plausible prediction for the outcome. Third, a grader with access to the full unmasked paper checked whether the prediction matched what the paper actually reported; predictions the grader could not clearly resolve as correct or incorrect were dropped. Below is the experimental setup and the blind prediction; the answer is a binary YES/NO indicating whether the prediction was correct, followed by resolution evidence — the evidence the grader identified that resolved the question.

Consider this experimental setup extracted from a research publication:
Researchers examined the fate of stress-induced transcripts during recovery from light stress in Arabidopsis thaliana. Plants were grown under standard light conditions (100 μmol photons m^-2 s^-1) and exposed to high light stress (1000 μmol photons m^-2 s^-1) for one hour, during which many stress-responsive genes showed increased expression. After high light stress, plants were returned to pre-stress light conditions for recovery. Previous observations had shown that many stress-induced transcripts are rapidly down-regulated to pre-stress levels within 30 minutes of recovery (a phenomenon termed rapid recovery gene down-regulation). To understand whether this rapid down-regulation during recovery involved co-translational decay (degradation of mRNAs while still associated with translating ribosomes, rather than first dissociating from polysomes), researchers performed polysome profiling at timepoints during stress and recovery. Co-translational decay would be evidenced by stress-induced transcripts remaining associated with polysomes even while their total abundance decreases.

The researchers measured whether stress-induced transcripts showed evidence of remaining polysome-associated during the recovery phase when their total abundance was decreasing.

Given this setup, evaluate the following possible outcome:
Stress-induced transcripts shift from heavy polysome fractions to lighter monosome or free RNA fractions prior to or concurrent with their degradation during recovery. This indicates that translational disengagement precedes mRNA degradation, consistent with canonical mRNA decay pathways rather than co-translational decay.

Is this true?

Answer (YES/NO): NO